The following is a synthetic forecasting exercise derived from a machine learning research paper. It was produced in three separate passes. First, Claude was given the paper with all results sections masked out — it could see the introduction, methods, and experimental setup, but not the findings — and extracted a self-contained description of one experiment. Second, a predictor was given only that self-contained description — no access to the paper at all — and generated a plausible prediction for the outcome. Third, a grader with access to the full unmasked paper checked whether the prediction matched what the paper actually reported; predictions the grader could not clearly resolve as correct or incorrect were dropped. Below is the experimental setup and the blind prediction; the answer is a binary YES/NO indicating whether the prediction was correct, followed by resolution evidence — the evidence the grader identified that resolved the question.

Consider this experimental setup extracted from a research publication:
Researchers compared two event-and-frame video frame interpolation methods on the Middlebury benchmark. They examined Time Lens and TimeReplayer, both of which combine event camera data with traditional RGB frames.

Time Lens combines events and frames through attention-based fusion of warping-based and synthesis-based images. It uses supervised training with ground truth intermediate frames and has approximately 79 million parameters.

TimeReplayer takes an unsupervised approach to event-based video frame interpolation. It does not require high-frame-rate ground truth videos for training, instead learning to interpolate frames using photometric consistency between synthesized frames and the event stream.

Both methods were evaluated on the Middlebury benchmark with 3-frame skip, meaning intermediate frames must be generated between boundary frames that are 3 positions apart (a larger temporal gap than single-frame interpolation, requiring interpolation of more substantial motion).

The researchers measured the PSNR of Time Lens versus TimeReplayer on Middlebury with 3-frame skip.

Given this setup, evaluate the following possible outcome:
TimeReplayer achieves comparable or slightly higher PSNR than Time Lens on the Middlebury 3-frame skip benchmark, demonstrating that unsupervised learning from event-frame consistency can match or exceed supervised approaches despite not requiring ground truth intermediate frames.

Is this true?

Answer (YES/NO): NO